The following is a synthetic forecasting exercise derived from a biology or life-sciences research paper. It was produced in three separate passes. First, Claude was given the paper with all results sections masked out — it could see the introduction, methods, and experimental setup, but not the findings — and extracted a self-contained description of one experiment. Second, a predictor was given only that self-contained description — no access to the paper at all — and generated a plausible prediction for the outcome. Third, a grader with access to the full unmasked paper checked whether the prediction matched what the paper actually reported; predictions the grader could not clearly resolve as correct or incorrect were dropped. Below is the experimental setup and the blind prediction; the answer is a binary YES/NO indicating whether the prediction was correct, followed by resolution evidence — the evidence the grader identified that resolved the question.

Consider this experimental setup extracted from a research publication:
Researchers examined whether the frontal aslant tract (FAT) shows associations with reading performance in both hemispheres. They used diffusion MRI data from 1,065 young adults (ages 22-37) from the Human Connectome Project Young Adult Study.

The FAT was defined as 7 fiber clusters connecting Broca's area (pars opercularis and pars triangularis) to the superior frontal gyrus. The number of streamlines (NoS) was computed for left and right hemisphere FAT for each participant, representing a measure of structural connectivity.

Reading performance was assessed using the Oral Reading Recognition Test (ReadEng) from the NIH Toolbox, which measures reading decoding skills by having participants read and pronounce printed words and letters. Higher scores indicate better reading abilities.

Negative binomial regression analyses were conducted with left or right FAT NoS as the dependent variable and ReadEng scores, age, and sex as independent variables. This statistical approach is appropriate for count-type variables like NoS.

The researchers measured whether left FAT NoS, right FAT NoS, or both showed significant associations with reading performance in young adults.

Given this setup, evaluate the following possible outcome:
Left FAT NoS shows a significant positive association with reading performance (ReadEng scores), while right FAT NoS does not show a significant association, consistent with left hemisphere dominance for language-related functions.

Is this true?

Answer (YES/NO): NO